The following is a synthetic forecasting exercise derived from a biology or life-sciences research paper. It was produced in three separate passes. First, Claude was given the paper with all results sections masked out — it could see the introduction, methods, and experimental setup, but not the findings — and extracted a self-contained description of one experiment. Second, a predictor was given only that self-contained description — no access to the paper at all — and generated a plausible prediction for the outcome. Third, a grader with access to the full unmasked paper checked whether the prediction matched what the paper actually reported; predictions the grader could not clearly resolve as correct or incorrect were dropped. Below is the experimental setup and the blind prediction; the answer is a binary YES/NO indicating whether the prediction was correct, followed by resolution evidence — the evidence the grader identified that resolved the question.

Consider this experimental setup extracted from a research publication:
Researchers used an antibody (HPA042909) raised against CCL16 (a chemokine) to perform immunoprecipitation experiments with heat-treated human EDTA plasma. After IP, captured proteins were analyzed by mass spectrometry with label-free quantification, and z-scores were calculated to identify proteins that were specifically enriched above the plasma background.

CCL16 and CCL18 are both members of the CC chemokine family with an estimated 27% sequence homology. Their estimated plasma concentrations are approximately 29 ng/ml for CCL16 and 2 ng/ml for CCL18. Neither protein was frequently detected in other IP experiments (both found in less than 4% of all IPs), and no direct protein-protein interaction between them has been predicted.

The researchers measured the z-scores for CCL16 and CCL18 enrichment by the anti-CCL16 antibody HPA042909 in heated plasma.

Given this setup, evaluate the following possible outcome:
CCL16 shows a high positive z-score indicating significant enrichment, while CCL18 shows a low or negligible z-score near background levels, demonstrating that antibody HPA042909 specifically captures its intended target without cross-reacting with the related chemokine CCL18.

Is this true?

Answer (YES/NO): NO